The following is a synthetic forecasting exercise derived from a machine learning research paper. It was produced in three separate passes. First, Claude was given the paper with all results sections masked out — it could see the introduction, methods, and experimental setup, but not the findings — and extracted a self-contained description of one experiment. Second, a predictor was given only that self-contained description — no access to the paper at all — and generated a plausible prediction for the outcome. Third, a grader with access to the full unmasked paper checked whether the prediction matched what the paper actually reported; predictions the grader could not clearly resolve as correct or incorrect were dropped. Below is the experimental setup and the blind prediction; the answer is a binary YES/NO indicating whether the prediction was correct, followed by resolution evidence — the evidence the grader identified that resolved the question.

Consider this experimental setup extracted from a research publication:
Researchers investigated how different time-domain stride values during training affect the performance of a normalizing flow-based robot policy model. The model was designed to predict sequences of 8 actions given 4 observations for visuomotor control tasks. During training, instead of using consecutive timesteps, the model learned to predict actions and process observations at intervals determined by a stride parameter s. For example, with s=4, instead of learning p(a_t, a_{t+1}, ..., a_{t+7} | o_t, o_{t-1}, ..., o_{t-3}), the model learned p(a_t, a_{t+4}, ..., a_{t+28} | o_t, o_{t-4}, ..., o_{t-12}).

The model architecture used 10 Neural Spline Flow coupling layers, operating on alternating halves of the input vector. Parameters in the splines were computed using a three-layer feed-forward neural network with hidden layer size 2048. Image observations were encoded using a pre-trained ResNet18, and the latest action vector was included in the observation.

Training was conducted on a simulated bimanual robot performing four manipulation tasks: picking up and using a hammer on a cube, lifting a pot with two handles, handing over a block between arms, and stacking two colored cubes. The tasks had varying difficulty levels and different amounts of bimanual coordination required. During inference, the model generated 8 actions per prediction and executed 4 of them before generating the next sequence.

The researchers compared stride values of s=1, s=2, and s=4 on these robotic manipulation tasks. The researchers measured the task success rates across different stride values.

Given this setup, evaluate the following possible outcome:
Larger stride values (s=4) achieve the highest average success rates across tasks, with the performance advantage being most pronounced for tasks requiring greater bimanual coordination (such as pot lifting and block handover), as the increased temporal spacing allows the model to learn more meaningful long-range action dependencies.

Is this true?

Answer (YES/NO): NO